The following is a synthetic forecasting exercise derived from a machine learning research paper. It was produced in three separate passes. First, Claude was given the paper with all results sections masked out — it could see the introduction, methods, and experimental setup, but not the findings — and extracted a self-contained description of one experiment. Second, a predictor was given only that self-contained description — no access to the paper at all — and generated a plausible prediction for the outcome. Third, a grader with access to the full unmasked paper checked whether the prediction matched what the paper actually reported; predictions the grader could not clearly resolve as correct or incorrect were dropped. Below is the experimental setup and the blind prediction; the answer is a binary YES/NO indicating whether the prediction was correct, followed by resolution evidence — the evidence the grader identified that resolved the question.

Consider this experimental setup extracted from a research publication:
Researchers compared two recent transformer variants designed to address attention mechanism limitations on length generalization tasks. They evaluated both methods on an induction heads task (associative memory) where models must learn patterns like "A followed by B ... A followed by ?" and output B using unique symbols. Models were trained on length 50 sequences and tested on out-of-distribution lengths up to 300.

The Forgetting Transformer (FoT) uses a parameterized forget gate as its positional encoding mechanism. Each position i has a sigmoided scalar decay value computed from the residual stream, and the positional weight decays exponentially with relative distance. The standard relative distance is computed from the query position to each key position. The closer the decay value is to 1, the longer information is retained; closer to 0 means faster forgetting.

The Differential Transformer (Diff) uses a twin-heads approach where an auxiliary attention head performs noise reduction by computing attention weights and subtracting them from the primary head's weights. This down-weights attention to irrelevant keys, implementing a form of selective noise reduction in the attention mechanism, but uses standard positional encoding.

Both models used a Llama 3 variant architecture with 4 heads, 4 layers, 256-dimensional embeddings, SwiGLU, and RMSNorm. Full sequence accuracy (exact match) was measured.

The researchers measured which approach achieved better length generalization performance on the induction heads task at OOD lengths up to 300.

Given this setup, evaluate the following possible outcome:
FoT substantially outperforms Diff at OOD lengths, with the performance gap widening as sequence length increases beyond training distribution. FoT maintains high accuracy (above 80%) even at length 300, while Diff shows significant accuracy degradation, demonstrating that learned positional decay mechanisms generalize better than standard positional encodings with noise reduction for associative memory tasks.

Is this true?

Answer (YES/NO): NO